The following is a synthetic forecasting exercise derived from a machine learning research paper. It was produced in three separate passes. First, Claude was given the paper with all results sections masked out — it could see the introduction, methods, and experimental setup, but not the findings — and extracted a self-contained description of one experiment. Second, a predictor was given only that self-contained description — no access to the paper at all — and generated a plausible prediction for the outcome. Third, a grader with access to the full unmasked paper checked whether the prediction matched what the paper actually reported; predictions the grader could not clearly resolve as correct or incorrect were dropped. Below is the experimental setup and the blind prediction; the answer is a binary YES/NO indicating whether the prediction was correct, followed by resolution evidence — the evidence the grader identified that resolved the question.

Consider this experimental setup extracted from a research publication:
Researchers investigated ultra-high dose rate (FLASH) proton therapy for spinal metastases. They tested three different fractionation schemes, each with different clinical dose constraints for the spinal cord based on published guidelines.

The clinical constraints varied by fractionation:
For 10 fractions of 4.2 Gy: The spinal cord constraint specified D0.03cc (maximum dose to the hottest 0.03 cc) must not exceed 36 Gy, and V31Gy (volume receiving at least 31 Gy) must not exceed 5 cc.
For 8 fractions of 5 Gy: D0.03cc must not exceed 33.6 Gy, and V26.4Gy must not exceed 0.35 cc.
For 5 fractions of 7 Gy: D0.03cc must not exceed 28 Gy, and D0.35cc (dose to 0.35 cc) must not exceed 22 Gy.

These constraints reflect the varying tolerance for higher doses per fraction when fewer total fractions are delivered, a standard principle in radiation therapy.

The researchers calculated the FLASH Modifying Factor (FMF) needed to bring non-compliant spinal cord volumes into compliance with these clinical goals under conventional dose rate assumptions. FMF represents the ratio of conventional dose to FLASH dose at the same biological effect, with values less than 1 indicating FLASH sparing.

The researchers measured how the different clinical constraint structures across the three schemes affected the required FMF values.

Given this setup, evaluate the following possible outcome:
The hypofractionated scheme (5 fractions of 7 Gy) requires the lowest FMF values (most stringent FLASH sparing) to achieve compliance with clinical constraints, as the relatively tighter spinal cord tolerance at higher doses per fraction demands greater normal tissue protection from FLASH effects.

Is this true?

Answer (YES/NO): YES